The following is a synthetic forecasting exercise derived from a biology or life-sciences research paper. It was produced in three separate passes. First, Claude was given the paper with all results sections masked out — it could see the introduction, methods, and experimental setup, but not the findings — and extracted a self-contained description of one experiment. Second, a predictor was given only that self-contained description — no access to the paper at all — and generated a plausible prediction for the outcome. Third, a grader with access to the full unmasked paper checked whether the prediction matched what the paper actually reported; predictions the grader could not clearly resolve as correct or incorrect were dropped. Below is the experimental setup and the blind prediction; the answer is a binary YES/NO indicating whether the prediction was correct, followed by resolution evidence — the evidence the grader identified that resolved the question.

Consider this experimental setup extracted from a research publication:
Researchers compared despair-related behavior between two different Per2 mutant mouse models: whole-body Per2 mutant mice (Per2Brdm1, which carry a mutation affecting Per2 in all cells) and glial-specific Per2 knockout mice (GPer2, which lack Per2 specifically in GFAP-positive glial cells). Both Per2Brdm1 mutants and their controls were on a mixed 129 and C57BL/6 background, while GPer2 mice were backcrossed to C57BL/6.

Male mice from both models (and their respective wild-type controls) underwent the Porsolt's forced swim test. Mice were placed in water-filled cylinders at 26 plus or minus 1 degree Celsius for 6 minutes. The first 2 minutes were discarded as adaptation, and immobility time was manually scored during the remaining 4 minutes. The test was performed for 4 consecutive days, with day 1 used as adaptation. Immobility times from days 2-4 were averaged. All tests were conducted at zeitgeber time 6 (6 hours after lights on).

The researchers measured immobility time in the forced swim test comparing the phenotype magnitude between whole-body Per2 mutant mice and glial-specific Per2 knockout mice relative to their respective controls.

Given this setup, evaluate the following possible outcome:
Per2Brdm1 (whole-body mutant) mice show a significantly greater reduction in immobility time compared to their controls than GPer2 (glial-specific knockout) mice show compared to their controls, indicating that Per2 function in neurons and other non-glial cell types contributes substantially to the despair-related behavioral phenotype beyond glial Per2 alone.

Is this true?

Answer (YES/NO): NO